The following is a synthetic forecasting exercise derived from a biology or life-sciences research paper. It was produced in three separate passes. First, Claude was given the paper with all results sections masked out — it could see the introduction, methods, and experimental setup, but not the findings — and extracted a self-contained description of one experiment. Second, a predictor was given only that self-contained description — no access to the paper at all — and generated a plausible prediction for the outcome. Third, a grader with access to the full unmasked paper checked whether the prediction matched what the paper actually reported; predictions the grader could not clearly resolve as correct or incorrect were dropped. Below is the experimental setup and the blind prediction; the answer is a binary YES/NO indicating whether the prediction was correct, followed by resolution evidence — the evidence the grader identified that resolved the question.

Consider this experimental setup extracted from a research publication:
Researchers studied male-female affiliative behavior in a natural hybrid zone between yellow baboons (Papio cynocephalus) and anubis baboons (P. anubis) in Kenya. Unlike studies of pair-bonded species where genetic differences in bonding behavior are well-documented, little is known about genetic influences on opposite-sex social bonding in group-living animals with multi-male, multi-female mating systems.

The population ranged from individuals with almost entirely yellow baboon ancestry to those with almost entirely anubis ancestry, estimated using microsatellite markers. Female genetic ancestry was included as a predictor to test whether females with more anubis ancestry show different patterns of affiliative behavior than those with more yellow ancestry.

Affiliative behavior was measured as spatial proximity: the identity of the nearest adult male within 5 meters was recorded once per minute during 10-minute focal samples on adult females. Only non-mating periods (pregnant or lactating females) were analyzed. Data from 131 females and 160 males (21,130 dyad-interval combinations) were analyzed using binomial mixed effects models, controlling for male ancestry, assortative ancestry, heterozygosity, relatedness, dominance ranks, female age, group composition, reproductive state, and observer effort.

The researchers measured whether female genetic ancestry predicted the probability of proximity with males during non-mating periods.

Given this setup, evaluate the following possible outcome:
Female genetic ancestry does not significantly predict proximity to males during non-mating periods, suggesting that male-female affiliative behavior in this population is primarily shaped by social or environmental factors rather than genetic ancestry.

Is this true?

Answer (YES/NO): NO